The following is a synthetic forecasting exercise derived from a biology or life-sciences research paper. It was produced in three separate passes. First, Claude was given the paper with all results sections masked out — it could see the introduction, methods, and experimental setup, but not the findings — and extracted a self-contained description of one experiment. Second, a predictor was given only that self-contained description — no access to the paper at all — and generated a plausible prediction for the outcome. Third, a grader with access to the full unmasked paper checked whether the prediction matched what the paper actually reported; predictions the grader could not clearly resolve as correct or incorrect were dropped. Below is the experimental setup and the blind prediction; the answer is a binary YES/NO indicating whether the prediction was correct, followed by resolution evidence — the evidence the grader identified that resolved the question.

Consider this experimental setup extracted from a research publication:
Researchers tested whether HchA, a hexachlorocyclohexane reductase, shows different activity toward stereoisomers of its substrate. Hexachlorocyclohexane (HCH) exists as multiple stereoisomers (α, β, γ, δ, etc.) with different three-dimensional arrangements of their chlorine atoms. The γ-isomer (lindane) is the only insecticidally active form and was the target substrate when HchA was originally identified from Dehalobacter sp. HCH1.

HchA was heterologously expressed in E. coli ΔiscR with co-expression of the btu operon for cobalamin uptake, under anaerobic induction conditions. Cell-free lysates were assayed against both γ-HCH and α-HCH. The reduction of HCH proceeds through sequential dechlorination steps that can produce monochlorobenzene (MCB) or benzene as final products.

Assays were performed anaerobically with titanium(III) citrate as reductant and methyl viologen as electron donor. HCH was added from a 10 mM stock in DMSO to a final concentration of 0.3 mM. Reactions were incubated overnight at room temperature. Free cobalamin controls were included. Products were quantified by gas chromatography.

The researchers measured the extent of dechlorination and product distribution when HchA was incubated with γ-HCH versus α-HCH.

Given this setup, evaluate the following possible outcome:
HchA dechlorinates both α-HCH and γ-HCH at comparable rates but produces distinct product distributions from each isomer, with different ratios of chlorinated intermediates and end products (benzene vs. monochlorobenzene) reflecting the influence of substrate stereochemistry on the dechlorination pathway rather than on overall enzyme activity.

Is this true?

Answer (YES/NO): NO